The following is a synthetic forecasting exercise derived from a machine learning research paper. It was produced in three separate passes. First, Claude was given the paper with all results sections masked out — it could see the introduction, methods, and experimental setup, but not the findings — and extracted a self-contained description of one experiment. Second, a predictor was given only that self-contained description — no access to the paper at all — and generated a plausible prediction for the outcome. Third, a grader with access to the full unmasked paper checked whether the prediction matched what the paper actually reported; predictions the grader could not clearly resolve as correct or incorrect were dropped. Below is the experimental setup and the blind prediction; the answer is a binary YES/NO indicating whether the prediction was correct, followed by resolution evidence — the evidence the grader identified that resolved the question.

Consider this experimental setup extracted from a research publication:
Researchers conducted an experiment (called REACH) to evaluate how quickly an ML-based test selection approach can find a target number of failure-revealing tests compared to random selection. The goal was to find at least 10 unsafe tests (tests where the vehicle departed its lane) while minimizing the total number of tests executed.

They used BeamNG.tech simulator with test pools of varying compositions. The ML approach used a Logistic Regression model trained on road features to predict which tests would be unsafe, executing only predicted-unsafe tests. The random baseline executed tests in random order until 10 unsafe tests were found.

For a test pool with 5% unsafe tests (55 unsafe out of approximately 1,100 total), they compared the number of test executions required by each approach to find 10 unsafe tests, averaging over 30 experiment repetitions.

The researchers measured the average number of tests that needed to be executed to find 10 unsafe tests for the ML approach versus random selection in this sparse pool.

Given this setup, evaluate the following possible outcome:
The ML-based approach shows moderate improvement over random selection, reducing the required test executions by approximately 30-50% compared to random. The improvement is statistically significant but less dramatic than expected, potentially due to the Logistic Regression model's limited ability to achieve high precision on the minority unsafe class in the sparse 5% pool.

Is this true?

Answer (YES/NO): YES